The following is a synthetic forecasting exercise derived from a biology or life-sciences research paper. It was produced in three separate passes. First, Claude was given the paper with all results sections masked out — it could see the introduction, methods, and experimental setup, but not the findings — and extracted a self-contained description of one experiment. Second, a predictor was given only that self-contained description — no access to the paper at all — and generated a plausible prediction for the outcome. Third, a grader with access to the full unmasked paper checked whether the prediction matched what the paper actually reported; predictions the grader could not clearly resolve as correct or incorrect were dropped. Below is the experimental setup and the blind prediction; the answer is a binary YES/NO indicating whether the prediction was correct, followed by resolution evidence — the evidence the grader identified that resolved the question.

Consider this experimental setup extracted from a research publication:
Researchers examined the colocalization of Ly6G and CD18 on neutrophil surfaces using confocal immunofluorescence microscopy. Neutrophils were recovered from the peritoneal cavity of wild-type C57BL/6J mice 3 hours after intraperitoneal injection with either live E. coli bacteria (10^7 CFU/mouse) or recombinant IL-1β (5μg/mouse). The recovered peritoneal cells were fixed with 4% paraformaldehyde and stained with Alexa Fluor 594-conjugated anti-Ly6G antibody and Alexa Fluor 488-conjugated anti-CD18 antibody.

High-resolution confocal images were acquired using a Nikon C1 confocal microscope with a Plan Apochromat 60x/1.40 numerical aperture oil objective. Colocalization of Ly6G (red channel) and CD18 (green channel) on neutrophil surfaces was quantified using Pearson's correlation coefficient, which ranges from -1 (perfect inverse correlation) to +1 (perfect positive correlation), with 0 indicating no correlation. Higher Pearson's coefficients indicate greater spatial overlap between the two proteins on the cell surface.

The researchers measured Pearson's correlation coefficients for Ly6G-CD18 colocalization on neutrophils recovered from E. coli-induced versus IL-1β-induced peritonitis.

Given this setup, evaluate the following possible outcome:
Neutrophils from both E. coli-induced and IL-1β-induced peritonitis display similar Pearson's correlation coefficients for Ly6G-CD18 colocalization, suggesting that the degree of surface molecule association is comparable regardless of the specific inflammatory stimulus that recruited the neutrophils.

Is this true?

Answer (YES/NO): NO